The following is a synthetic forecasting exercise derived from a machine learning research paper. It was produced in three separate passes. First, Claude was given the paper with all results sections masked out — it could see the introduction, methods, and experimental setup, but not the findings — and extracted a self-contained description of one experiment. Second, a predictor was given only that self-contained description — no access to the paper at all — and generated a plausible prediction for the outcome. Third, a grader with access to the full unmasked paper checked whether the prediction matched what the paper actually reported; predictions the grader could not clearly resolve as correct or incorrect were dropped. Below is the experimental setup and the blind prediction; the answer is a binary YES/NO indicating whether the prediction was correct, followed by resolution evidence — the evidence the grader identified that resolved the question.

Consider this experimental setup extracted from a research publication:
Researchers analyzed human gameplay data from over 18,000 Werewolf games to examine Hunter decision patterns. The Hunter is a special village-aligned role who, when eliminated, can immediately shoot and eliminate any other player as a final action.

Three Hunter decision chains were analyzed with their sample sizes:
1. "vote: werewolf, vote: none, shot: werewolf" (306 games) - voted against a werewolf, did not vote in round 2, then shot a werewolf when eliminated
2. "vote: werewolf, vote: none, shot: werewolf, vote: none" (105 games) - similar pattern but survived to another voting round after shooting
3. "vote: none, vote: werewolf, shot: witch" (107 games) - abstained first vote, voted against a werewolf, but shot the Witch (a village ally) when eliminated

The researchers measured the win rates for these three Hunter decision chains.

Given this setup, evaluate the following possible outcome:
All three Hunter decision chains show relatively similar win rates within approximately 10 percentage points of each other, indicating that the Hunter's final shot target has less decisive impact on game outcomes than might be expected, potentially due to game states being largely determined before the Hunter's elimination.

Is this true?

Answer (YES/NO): NO